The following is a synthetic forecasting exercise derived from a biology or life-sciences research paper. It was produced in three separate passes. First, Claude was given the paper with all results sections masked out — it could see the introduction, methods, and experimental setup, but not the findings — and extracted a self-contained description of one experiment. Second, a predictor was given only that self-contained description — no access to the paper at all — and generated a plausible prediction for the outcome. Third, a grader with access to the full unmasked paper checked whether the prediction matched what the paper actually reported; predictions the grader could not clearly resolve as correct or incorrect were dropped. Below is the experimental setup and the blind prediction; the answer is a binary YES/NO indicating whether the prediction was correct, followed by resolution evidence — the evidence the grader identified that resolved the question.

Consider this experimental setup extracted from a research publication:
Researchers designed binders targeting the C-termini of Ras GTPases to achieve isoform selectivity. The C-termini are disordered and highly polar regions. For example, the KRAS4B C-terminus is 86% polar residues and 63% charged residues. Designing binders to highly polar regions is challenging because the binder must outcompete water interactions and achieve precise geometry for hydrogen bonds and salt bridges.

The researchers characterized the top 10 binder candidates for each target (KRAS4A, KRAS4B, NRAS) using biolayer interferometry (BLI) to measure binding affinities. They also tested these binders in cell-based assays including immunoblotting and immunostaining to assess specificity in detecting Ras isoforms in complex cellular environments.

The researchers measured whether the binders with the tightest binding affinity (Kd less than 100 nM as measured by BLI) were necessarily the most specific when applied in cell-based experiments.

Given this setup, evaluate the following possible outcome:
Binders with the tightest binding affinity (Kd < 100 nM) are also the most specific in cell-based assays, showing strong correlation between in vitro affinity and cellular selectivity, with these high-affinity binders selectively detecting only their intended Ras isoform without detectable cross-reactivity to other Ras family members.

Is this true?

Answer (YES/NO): NO